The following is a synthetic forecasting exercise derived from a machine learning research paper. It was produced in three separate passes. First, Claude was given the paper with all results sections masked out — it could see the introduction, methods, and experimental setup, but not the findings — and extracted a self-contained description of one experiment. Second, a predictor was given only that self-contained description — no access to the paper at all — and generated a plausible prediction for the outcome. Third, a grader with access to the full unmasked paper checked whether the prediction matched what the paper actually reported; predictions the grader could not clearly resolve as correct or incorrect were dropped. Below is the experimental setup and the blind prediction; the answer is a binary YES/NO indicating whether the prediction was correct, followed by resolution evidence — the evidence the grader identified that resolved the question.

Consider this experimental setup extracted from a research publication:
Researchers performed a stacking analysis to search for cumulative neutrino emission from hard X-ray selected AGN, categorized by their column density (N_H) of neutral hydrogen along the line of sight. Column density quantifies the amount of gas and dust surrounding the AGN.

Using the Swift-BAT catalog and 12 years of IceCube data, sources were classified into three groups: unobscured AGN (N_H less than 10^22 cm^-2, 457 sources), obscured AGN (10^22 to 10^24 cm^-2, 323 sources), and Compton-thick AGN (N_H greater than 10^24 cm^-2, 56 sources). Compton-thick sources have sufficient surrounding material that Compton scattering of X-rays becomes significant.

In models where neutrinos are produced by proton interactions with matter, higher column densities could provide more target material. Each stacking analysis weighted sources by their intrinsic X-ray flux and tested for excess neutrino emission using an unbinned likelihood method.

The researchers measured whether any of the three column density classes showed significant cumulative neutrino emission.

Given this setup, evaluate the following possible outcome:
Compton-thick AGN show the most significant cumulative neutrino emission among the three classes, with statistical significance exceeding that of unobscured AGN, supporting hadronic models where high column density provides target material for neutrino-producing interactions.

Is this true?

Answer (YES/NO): NO